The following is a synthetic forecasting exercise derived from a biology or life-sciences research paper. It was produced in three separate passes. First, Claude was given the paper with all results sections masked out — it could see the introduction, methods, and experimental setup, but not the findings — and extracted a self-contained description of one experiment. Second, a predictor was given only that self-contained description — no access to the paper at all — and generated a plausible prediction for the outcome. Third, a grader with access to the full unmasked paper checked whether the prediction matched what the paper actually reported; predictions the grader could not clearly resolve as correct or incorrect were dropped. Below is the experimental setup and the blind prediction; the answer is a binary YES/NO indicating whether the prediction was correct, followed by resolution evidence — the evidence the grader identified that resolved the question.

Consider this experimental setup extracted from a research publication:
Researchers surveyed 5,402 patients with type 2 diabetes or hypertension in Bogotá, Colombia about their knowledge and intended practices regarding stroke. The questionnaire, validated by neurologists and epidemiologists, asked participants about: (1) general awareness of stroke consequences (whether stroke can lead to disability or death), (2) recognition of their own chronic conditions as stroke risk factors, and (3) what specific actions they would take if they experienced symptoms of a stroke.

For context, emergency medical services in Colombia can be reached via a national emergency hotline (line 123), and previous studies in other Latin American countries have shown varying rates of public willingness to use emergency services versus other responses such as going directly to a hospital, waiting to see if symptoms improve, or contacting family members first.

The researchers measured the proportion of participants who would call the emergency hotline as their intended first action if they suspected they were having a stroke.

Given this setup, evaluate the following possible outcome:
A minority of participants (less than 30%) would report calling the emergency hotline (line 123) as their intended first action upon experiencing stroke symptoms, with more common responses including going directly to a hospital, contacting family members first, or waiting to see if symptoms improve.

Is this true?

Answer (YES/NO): NO